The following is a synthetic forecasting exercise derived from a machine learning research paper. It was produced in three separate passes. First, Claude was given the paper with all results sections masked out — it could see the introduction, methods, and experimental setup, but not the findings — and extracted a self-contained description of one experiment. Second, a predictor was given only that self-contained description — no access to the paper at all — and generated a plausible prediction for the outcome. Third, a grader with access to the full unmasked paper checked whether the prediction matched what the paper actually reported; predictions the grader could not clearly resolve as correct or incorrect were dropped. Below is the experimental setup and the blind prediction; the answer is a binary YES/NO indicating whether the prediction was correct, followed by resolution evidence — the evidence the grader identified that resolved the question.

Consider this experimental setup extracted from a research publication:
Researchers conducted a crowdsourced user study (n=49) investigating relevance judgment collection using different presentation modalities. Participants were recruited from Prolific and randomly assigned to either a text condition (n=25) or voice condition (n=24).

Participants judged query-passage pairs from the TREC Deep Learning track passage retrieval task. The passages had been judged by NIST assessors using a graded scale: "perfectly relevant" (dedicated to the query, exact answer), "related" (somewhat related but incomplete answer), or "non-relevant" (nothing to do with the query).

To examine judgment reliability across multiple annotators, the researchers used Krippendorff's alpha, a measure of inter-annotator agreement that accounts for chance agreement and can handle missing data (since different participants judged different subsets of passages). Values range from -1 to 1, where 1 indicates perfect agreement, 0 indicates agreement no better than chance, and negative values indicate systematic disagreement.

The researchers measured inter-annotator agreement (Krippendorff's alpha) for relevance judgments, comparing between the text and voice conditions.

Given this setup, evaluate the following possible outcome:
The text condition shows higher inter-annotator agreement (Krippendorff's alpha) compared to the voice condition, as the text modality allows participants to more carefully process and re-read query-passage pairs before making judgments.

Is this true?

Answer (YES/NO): YES